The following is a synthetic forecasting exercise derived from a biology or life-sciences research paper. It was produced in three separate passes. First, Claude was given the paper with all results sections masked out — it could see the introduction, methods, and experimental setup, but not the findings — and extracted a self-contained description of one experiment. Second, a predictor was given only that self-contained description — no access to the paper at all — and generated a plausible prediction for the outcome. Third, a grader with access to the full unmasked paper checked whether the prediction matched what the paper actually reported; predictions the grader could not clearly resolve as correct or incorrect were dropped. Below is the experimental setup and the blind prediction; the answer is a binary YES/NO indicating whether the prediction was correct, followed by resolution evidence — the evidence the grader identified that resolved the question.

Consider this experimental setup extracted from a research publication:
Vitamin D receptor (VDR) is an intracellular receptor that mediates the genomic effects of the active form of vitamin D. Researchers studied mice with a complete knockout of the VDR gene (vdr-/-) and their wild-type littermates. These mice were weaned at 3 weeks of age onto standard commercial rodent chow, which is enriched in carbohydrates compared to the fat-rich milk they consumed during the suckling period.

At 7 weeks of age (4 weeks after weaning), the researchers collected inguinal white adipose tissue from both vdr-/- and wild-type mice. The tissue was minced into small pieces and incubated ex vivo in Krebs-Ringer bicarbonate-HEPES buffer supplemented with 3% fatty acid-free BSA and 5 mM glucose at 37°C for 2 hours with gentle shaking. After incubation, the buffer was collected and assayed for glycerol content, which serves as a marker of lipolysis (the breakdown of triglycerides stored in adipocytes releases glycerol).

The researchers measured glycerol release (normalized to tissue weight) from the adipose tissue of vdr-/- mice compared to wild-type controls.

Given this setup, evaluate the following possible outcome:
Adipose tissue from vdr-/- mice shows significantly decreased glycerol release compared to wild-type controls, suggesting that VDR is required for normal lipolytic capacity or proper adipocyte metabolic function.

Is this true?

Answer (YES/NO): NO